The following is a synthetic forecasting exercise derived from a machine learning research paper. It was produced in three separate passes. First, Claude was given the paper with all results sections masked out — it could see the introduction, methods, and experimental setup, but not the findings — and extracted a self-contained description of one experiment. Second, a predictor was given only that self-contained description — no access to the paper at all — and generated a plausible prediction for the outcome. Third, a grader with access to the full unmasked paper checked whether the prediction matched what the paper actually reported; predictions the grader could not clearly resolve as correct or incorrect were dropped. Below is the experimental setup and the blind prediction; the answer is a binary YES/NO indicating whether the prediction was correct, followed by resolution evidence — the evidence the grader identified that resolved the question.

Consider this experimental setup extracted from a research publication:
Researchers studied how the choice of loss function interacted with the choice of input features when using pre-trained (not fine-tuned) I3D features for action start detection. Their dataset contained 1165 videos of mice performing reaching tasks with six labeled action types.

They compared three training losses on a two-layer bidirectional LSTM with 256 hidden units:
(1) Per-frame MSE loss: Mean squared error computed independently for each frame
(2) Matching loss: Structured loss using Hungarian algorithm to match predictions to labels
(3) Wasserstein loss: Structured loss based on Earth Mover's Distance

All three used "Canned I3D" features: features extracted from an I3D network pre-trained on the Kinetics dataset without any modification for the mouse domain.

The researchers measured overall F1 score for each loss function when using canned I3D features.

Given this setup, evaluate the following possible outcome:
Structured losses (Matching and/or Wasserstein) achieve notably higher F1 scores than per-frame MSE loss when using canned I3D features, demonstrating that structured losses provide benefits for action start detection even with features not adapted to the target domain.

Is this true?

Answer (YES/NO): NO